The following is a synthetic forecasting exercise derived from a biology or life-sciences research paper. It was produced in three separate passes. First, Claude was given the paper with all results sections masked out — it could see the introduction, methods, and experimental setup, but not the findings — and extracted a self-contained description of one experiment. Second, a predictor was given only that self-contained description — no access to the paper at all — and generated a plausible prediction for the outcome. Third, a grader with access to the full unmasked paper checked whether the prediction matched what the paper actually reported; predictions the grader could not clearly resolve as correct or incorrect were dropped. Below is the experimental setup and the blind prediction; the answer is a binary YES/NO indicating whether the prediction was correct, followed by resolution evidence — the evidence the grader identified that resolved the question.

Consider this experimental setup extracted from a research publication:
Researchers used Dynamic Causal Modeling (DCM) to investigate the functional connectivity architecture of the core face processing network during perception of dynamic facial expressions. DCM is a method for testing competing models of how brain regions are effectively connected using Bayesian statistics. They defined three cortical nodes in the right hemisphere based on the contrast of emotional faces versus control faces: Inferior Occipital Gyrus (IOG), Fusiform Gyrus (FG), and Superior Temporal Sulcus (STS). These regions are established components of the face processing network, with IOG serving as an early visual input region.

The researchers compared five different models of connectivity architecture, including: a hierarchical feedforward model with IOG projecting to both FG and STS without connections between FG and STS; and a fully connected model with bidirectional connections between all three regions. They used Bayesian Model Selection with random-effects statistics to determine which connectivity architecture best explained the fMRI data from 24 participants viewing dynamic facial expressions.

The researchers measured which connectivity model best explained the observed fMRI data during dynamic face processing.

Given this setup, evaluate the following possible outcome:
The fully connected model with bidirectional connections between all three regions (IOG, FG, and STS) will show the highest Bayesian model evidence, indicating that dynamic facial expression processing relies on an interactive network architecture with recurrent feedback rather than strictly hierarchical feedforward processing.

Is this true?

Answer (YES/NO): NO